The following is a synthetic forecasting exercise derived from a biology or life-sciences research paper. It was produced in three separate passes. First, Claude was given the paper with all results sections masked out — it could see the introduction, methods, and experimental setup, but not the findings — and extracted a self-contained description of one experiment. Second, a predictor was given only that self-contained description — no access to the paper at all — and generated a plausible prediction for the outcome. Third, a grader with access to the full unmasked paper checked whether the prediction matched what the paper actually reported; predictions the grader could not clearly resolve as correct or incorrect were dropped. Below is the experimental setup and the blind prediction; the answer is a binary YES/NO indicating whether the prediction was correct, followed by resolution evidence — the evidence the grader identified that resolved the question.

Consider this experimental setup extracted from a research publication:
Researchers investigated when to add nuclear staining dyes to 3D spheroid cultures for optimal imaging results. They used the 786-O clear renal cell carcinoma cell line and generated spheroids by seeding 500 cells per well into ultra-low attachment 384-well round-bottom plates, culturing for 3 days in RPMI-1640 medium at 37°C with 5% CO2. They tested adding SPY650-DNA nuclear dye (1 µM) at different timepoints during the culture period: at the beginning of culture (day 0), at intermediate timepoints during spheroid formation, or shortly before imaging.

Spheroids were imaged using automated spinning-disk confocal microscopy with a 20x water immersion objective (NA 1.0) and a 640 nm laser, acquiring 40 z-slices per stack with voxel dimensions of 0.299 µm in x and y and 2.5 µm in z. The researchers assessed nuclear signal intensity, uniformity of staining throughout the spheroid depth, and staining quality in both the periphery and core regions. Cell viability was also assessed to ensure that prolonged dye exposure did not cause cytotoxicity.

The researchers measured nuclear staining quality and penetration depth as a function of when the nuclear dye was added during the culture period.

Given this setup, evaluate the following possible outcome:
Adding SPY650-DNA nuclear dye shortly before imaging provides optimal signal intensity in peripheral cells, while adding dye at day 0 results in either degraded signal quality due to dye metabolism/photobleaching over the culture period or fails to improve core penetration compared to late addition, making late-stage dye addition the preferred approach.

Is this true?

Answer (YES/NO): NO